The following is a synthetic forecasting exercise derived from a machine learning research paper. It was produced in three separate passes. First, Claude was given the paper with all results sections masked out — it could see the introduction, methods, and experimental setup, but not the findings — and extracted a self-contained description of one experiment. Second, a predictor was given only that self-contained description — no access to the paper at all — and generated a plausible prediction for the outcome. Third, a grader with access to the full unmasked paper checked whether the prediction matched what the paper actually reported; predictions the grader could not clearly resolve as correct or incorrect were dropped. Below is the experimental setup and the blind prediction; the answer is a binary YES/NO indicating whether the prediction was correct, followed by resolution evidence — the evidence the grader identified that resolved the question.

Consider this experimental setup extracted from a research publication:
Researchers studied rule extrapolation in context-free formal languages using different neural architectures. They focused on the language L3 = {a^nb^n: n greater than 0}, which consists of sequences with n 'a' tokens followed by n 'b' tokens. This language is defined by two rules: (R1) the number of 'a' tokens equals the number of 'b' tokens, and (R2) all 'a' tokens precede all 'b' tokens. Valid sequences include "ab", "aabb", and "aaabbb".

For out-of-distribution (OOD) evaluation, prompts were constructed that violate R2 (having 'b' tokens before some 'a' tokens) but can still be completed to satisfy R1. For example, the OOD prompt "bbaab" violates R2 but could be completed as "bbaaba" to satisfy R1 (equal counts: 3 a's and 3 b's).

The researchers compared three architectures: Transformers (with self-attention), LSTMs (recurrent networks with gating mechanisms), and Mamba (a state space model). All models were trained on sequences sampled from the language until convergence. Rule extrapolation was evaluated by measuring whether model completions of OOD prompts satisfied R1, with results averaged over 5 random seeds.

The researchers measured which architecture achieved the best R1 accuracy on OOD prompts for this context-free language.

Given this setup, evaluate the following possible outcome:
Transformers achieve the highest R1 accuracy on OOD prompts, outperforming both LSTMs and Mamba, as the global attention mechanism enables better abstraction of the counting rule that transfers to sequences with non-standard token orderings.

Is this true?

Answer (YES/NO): YES